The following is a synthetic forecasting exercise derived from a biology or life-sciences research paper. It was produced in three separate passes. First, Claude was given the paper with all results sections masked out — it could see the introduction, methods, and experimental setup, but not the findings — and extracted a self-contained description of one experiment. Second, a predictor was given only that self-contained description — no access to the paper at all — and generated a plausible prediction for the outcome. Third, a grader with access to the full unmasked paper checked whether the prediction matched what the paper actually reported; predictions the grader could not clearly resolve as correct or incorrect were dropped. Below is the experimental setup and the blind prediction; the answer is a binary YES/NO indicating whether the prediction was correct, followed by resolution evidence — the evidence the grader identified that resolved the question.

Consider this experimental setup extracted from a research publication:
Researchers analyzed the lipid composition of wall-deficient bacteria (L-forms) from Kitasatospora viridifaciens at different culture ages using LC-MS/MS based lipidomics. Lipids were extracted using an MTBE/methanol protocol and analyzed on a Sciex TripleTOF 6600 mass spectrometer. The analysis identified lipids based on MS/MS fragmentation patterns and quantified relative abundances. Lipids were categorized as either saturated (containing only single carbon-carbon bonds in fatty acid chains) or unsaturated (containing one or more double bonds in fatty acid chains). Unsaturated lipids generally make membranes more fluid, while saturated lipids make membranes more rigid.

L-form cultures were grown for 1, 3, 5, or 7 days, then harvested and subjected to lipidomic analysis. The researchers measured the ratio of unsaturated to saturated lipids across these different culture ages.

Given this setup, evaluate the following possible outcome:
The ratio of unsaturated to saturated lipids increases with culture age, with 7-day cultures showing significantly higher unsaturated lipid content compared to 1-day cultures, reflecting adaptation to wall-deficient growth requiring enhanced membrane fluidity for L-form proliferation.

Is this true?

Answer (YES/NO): NO